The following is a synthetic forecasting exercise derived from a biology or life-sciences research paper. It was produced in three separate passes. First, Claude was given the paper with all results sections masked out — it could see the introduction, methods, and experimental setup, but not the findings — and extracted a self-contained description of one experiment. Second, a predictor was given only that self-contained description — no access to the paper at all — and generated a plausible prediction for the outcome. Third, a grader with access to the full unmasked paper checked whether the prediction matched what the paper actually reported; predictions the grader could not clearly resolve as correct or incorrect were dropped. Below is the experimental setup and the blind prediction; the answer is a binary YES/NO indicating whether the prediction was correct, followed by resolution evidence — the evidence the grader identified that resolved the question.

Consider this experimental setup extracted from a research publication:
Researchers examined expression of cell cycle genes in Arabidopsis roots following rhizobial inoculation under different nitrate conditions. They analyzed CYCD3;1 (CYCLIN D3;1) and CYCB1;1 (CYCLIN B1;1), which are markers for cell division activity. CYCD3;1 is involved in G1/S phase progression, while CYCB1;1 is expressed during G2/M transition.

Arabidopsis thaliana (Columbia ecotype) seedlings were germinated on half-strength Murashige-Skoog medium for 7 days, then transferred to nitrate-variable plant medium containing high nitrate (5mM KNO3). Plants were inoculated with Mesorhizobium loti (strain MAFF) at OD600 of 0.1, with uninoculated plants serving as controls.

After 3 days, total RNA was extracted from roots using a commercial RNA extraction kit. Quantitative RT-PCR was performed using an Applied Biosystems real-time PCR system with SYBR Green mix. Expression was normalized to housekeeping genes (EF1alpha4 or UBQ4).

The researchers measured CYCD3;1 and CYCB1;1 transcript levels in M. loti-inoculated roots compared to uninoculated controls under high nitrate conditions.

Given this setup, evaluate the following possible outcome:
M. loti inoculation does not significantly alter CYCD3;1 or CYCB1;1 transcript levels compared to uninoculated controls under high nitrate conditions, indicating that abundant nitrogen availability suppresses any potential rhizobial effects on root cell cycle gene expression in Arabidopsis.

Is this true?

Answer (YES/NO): NO